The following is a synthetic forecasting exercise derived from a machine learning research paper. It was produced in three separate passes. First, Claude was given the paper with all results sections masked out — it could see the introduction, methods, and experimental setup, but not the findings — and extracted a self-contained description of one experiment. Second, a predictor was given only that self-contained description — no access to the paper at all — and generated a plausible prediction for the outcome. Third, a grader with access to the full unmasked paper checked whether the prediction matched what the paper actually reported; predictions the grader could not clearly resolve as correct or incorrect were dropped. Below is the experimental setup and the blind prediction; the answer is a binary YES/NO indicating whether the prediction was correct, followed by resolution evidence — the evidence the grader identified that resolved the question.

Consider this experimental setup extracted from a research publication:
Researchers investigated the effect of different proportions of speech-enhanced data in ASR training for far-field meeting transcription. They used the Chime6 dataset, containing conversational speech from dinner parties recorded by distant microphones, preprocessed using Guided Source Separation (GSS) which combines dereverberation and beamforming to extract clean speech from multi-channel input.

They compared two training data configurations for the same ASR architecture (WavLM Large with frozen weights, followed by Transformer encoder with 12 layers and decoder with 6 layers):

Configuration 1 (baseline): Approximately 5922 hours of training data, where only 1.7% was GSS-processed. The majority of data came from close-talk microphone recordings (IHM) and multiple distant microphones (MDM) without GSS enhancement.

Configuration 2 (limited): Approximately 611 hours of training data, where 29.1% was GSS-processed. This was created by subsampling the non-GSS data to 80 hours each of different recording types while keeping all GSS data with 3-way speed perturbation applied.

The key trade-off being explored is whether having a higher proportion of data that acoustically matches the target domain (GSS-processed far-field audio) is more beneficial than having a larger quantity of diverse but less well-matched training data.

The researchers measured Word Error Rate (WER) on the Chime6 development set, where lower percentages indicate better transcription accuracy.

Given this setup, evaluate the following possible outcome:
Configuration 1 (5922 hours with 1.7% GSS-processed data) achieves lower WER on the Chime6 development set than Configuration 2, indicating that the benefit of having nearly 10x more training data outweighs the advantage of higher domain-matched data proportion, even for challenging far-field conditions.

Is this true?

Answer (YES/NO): NO